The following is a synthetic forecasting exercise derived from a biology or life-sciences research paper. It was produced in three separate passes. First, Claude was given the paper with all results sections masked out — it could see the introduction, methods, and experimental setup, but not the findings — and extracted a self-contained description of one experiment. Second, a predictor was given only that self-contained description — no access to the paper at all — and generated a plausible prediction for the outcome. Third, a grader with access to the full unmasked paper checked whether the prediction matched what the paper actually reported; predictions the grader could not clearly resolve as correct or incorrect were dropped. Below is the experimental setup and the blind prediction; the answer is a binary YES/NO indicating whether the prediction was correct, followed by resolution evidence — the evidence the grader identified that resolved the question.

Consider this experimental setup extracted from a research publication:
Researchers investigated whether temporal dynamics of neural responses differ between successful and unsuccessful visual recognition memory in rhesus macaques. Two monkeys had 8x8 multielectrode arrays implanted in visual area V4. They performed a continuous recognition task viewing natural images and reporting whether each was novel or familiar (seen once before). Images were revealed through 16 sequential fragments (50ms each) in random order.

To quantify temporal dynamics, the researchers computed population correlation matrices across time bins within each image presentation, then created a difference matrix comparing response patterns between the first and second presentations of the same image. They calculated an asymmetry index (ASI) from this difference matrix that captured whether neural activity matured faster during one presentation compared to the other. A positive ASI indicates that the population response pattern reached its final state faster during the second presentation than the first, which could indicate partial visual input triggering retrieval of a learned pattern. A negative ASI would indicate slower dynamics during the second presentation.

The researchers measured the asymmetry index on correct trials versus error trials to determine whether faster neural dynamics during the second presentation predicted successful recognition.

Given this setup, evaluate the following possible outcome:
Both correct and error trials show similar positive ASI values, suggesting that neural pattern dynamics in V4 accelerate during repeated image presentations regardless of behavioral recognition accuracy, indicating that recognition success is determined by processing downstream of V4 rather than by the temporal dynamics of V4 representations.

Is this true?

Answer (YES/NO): NO